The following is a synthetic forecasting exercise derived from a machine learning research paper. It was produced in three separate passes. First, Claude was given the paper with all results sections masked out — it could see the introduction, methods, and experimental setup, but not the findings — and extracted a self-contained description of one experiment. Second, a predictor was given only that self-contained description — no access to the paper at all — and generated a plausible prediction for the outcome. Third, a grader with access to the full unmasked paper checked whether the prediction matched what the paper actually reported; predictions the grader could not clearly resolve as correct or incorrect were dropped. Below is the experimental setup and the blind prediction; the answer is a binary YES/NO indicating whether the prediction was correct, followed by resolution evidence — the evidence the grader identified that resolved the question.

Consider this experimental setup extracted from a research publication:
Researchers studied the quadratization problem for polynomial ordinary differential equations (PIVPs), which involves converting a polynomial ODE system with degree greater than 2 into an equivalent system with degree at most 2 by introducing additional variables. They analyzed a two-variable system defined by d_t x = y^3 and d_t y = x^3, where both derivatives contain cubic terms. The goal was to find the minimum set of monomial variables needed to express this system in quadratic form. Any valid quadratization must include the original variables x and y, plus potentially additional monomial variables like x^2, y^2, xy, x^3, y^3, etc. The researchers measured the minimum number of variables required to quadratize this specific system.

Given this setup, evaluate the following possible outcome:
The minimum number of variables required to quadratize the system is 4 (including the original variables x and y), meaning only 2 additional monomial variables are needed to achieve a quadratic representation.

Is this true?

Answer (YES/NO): NO